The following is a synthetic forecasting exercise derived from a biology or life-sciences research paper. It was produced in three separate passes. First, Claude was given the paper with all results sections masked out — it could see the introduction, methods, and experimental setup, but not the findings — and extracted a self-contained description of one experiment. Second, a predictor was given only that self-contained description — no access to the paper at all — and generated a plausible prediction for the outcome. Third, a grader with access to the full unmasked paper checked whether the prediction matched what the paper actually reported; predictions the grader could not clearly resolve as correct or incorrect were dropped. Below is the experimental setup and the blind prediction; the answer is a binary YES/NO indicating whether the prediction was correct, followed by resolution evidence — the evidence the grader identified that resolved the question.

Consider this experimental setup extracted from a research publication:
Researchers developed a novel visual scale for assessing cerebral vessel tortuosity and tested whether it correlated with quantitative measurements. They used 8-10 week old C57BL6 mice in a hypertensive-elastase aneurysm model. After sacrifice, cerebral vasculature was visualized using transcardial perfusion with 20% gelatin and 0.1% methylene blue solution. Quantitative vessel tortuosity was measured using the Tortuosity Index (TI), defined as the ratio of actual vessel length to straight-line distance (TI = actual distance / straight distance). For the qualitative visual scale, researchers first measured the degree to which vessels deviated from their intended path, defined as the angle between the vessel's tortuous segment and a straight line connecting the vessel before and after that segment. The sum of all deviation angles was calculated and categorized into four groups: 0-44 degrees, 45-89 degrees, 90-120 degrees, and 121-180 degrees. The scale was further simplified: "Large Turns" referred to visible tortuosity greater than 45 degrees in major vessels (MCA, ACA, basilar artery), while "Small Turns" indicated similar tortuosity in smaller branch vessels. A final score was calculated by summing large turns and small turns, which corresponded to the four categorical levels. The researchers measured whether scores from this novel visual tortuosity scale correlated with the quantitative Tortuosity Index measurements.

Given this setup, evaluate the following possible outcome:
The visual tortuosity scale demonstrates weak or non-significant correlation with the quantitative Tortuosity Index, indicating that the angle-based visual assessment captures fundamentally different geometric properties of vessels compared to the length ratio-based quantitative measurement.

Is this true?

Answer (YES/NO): NO